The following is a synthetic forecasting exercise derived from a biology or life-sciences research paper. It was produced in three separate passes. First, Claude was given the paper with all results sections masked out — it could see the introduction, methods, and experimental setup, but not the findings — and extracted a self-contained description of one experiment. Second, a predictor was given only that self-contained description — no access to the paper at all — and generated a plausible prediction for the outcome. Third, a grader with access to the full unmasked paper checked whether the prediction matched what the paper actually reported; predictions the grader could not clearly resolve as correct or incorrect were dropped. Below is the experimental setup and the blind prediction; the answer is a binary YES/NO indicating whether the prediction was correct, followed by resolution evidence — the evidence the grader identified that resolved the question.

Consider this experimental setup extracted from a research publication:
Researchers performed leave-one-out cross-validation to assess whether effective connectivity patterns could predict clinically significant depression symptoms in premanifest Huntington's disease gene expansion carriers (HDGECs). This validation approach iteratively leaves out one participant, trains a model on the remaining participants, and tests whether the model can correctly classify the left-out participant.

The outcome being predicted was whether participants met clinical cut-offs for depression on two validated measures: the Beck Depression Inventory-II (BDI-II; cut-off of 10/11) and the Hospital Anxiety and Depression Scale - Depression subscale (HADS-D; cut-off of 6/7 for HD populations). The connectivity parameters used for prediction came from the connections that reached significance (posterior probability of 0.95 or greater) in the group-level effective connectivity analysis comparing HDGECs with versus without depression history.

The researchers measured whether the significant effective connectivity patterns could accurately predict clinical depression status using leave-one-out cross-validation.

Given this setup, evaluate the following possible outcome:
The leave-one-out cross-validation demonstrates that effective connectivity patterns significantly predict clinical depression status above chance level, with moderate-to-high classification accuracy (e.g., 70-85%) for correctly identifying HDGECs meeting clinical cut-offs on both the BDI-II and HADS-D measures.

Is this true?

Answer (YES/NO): NO